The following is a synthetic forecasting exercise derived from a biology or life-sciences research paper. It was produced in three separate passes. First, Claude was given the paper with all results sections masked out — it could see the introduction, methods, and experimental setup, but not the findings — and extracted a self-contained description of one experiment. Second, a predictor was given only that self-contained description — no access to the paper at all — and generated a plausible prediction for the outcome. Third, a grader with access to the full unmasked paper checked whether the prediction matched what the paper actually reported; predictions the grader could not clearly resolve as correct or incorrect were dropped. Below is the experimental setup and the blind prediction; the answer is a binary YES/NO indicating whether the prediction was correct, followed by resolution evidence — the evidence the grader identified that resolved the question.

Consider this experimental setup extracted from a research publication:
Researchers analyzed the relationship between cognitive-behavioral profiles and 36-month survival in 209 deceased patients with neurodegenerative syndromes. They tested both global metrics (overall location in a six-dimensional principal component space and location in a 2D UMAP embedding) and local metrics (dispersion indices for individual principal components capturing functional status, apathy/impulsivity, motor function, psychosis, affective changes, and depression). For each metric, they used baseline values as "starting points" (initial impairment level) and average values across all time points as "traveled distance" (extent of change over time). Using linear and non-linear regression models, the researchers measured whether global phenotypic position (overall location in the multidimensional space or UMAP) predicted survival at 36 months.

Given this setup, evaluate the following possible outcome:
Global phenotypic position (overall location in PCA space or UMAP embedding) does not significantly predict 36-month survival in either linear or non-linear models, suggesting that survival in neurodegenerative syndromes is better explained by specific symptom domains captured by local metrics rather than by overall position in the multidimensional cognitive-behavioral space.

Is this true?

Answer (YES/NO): YES